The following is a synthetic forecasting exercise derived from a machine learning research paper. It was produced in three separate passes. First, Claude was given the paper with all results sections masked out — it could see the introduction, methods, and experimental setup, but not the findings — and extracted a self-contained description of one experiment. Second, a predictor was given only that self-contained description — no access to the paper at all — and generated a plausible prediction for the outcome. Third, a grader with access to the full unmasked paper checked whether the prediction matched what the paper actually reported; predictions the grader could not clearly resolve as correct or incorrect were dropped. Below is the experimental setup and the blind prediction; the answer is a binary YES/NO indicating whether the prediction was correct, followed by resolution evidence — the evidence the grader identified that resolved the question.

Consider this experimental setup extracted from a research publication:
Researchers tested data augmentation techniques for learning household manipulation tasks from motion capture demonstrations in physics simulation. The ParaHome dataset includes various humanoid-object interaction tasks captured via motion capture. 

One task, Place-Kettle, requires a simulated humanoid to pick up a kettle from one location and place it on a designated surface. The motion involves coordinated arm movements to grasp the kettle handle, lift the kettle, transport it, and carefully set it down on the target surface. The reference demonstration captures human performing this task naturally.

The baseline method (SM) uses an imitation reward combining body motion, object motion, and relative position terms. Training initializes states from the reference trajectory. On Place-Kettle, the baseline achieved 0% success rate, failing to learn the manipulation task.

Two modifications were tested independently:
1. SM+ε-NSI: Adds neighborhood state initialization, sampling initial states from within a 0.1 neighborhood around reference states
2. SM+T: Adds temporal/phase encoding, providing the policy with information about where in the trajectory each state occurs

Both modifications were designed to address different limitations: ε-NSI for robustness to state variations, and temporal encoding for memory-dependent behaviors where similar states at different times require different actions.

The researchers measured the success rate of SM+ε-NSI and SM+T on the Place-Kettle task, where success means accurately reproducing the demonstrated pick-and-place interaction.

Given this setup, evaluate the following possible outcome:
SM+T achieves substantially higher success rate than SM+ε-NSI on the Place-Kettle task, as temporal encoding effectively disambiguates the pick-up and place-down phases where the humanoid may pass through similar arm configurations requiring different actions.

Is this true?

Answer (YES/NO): NO